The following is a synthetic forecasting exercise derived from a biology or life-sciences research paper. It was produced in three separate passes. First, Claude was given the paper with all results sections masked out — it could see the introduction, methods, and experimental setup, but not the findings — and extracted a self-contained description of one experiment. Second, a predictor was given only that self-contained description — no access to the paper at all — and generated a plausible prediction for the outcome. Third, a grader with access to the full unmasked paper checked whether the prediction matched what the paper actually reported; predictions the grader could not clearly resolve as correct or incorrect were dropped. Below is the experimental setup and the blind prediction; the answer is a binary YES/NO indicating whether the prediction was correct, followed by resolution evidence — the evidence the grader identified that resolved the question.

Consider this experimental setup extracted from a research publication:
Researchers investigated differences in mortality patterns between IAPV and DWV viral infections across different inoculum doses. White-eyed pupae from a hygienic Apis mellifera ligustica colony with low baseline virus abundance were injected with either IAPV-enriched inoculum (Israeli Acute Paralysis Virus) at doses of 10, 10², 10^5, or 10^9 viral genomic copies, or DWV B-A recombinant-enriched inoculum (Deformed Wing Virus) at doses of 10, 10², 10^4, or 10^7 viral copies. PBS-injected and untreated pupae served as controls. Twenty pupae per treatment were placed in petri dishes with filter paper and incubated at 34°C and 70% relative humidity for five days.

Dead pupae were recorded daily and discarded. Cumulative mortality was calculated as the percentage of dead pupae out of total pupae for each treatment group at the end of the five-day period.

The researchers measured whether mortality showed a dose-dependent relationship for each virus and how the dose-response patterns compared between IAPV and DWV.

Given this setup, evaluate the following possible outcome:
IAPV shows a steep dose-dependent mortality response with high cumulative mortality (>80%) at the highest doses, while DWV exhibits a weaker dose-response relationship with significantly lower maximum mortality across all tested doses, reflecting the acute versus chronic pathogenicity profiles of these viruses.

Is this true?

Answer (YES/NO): NO